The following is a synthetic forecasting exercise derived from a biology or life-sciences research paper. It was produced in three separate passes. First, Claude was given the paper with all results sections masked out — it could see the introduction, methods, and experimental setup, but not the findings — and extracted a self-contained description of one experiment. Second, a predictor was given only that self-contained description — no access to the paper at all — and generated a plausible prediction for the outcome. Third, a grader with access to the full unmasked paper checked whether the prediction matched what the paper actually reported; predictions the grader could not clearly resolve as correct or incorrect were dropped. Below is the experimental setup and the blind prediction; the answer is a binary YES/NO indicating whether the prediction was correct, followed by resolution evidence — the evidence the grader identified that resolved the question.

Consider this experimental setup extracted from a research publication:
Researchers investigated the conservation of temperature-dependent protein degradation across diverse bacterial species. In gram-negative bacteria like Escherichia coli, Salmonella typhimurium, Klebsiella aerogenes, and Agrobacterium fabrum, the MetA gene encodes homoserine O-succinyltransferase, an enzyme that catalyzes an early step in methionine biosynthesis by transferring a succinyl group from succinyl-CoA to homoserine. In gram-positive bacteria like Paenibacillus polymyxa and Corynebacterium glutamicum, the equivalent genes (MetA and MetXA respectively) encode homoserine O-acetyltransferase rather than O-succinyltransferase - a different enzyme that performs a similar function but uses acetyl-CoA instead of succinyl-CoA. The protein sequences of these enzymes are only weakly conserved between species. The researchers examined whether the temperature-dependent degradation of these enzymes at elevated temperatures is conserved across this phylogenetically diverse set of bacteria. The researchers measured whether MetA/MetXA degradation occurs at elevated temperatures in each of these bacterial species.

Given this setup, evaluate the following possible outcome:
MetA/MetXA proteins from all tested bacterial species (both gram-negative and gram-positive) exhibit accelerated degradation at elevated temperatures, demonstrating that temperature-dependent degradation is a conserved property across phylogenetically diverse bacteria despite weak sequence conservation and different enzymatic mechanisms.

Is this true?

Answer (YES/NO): YES